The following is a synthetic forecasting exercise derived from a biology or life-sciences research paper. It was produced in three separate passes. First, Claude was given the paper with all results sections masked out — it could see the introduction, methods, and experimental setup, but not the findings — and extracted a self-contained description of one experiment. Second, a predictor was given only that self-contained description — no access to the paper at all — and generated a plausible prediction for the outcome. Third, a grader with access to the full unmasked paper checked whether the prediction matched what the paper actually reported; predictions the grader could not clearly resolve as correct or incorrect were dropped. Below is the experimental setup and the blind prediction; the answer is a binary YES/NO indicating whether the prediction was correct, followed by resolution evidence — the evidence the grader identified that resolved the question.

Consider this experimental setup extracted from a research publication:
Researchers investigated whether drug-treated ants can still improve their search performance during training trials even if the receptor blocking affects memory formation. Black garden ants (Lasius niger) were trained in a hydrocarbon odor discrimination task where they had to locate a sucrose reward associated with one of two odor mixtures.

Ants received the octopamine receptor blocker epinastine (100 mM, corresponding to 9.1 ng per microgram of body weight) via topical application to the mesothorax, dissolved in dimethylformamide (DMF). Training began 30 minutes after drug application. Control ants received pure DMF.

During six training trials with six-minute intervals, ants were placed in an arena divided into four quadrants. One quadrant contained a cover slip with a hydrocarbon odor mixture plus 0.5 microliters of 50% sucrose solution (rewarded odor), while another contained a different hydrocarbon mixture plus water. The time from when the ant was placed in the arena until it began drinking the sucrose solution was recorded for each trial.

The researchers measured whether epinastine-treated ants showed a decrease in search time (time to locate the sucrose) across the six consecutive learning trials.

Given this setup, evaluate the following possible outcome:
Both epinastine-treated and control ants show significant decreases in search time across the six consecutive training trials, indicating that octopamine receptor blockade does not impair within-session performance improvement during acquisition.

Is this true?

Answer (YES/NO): YES